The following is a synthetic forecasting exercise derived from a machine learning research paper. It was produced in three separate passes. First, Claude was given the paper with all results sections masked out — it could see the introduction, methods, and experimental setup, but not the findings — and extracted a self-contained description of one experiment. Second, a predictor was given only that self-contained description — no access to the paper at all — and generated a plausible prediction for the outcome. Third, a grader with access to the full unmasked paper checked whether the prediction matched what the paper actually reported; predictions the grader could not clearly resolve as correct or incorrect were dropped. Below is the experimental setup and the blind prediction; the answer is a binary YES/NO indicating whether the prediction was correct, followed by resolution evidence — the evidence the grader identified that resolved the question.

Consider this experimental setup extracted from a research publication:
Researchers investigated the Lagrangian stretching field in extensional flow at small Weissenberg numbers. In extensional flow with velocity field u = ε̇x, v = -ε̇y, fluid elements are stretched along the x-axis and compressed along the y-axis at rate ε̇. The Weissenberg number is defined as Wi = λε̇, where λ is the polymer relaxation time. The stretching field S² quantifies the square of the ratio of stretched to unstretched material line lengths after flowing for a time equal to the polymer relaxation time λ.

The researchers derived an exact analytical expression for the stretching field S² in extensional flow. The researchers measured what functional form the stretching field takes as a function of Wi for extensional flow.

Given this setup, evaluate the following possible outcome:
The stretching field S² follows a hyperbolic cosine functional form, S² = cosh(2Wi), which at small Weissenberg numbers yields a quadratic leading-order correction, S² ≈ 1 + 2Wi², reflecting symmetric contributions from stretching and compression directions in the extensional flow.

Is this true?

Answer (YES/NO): NO